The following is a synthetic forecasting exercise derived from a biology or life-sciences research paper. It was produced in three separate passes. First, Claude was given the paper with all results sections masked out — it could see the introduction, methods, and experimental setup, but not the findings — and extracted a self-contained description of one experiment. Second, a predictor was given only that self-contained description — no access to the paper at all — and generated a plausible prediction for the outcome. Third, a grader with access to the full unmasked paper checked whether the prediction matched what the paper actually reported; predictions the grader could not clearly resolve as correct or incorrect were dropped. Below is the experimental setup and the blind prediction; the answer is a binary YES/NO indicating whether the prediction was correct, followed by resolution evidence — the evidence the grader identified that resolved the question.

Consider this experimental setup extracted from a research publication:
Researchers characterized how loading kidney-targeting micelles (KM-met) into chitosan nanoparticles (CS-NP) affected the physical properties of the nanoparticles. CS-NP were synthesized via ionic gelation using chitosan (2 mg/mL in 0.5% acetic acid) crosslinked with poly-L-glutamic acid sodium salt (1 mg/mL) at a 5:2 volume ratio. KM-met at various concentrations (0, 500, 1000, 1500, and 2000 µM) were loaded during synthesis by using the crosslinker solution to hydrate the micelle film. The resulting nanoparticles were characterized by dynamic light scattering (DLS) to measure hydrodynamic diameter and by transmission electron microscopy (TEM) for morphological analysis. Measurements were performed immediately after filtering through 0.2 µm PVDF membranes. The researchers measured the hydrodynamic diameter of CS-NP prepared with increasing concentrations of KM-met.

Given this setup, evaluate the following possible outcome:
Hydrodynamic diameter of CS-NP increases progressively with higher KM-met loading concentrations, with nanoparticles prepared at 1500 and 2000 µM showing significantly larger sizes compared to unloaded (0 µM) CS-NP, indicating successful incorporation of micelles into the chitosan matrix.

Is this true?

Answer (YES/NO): NO